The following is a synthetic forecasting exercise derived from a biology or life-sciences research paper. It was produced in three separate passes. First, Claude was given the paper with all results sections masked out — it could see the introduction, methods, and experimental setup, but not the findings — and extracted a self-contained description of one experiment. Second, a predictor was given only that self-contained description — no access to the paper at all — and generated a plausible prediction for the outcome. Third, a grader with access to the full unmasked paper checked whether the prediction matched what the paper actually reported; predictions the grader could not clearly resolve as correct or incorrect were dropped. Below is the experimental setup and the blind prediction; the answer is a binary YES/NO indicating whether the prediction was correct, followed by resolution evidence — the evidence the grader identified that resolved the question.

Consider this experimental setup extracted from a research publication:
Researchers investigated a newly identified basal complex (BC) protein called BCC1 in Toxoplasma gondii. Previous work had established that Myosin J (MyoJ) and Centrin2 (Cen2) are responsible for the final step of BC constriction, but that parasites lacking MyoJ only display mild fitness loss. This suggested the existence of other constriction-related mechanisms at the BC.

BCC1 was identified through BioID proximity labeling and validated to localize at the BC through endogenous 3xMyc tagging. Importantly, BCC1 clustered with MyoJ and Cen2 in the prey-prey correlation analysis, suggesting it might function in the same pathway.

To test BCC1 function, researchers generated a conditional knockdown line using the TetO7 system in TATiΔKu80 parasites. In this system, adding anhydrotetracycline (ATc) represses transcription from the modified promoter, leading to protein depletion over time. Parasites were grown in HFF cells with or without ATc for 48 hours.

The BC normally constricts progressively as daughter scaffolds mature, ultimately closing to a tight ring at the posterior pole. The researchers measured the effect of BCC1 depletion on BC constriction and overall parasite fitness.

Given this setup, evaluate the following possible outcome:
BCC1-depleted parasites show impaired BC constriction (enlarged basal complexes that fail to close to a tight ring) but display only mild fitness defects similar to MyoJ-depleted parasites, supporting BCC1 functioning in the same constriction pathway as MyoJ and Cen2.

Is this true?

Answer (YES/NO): YES